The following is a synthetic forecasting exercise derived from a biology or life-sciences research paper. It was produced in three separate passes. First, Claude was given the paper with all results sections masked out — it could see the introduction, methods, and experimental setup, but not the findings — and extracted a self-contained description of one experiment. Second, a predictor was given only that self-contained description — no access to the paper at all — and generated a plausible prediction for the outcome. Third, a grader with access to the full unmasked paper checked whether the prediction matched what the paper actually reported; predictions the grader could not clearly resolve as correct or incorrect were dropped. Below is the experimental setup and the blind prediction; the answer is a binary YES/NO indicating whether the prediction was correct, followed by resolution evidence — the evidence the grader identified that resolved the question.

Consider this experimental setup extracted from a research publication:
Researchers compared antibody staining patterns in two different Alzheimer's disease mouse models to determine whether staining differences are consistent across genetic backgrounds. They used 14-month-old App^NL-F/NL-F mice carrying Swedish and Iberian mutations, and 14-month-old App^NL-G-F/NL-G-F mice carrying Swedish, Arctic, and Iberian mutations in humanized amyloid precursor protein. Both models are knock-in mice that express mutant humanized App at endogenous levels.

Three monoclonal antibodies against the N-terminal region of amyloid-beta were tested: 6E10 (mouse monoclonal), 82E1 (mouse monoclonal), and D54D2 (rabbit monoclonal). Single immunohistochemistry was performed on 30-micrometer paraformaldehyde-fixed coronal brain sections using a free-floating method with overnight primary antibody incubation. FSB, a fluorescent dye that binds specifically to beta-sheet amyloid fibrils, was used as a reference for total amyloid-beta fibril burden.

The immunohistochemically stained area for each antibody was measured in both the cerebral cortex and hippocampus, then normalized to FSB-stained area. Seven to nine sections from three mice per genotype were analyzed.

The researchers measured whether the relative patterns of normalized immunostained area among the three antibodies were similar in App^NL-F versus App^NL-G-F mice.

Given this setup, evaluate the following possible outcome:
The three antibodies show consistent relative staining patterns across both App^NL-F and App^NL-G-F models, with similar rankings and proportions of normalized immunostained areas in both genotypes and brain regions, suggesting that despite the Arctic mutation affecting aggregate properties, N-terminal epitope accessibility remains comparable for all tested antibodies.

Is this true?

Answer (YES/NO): YES